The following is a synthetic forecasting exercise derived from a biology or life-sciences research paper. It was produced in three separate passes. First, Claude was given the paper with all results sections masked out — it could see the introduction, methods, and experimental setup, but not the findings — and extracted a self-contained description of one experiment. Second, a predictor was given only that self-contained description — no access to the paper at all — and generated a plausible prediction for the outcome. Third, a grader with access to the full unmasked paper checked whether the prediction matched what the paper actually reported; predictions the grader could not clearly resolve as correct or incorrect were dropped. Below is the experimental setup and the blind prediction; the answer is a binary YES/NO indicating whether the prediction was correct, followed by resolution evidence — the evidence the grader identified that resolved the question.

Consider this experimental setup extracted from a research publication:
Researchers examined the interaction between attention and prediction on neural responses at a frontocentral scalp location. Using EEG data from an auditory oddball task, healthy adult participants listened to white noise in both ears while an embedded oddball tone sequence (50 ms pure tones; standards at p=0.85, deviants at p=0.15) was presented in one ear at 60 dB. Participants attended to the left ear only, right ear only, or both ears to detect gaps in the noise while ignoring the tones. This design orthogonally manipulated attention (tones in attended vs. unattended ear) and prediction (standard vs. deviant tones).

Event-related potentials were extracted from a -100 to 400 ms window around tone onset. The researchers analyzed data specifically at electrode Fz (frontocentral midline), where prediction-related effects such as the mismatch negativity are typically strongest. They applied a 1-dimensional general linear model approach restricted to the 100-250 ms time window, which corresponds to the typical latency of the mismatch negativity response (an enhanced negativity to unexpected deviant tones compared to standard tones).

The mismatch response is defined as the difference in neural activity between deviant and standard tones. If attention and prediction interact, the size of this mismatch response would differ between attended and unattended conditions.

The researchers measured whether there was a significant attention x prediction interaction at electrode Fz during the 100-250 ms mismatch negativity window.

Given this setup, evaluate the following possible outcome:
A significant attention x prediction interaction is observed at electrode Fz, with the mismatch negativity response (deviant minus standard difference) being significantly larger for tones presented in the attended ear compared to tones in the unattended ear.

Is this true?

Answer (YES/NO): YES